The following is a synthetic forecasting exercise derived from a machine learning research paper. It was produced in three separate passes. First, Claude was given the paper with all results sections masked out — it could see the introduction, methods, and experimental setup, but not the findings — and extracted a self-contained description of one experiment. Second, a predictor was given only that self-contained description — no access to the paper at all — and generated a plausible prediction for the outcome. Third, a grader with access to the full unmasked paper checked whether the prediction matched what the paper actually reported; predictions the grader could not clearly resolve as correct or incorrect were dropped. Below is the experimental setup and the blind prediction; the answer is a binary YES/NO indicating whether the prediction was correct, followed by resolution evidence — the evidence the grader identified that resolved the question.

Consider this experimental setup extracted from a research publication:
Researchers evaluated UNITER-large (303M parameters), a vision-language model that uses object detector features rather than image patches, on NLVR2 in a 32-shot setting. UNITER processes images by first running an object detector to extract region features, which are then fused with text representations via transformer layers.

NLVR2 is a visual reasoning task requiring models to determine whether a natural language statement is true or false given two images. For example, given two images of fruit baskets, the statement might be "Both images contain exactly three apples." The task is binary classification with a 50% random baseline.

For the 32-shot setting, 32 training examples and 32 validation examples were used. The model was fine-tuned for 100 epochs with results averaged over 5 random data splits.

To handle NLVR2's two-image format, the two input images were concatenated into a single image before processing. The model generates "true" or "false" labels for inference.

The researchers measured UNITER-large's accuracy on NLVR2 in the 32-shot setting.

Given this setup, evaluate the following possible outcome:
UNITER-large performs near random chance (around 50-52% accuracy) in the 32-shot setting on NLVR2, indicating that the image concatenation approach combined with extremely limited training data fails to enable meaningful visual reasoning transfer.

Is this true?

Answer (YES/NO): NO